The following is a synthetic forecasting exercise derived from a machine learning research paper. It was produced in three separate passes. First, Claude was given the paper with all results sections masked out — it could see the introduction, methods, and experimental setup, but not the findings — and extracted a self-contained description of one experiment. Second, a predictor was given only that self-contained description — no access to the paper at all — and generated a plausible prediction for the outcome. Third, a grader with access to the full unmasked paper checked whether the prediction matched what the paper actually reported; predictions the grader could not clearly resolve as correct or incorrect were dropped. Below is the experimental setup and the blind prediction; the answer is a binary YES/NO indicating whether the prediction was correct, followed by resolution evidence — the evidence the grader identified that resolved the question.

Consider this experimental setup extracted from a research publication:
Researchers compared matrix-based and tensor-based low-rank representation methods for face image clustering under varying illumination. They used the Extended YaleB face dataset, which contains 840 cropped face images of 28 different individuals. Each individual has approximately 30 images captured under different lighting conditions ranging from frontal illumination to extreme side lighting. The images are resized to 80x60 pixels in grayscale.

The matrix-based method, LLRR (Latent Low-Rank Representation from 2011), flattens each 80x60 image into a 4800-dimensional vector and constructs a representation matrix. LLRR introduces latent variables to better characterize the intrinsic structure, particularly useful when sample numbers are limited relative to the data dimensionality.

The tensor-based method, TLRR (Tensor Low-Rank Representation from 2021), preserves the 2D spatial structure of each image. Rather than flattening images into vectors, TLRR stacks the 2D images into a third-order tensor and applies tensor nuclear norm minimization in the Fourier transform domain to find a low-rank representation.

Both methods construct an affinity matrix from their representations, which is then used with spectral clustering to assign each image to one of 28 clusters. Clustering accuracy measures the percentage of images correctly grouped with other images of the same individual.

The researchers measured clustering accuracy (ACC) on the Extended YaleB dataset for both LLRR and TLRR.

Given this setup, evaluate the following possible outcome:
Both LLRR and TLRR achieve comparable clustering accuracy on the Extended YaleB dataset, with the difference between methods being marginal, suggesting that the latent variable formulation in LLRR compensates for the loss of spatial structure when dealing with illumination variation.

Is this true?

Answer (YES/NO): YES